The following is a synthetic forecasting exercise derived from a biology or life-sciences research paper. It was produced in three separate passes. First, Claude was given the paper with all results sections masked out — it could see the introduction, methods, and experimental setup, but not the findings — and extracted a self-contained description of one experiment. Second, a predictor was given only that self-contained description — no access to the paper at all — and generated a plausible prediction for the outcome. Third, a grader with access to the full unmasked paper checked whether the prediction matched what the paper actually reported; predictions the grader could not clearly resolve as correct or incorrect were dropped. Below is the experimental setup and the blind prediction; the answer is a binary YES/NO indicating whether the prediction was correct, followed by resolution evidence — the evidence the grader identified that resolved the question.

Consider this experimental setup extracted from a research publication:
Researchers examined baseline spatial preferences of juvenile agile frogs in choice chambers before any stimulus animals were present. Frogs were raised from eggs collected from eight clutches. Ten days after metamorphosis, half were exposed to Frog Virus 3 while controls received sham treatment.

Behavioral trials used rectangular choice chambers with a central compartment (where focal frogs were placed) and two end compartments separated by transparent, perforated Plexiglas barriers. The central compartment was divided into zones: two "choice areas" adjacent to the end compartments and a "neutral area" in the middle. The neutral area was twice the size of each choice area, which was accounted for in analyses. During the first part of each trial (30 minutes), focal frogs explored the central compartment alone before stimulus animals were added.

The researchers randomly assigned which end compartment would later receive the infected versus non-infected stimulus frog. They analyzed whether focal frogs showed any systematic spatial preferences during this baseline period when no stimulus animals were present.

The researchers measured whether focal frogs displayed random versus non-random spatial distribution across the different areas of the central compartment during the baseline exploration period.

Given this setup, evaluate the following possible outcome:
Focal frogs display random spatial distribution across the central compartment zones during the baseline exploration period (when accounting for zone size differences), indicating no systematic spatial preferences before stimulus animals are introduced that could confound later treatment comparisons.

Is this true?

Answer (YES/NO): NO